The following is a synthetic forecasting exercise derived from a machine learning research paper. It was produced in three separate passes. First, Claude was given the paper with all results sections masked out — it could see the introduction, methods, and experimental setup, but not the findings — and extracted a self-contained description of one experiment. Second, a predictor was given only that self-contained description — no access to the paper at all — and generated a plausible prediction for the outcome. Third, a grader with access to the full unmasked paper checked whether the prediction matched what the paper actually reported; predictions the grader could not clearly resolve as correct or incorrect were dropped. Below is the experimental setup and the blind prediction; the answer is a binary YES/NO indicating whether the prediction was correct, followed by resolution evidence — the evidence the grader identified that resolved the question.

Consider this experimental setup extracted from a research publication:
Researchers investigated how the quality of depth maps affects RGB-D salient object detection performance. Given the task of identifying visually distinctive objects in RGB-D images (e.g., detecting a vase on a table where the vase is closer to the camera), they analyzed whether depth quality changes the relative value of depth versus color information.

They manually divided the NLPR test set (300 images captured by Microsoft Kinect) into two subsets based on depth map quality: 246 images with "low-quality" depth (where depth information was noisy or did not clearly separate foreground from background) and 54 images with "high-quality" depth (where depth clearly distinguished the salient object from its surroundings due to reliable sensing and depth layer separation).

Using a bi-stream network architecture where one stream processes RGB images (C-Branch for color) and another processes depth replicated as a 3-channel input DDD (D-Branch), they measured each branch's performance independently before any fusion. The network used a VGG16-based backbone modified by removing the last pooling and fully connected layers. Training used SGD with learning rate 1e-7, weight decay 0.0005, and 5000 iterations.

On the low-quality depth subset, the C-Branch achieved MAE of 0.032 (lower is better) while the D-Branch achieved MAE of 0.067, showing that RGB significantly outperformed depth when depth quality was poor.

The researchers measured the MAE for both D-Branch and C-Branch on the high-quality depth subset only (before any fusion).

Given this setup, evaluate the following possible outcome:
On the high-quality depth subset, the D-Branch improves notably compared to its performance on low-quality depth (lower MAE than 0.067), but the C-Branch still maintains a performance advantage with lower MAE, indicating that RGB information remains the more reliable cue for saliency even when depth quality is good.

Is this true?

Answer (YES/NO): NO